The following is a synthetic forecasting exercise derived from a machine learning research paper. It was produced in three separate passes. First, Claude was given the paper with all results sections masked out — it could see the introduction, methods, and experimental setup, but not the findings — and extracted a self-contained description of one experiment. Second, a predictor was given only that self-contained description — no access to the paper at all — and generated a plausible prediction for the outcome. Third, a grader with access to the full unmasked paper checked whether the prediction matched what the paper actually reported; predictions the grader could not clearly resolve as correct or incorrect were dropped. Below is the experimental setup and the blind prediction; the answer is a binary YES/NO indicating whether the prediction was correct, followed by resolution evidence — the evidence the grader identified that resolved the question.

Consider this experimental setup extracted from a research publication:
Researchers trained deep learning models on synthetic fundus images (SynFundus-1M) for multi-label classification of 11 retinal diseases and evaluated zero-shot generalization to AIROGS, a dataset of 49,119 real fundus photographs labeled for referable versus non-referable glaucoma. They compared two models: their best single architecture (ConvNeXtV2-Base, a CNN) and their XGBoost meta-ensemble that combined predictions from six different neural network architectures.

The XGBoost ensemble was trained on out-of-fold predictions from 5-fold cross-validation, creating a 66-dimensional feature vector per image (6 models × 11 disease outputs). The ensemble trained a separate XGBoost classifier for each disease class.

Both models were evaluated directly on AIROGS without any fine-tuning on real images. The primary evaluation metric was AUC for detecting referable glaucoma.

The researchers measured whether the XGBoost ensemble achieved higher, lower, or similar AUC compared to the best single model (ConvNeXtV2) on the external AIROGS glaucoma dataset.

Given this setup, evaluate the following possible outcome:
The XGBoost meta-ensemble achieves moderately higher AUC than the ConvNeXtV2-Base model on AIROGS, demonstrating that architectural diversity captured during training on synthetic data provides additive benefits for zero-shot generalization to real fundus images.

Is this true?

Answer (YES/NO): NO